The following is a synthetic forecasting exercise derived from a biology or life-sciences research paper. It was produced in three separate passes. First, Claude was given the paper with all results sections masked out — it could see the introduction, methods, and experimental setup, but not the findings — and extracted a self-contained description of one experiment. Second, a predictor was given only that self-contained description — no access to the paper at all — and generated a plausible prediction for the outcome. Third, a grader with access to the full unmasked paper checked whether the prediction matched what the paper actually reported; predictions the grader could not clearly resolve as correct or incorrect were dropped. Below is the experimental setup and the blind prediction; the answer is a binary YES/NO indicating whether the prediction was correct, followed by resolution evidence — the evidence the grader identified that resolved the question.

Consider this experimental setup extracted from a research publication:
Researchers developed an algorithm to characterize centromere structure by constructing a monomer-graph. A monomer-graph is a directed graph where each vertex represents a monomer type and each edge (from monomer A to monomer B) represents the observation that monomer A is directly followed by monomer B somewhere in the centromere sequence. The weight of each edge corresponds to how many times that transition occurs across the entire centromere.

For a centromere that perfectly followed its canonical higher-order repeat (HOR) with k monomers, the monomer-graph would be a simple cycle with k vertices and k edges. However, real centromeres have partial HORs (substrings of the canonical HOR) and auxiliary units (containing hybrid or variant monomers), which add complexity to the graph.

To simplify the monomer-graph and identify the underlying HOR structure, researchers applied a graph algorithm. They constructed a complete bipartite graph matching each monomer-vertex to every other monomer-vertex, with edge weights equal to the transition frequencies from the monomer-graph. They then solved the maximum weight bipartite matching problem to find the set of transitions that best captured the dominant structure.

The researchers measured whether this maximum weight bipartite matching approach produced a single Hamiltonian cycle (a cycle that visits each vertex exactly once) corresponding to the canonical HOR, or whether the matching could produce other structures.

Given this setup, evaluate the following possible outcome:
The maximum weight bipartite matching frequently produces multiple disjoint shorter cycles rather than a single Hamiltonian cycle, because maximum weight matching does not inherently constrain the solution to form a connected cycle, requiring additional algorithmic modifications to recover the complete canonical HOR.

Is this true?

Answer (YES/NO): NO